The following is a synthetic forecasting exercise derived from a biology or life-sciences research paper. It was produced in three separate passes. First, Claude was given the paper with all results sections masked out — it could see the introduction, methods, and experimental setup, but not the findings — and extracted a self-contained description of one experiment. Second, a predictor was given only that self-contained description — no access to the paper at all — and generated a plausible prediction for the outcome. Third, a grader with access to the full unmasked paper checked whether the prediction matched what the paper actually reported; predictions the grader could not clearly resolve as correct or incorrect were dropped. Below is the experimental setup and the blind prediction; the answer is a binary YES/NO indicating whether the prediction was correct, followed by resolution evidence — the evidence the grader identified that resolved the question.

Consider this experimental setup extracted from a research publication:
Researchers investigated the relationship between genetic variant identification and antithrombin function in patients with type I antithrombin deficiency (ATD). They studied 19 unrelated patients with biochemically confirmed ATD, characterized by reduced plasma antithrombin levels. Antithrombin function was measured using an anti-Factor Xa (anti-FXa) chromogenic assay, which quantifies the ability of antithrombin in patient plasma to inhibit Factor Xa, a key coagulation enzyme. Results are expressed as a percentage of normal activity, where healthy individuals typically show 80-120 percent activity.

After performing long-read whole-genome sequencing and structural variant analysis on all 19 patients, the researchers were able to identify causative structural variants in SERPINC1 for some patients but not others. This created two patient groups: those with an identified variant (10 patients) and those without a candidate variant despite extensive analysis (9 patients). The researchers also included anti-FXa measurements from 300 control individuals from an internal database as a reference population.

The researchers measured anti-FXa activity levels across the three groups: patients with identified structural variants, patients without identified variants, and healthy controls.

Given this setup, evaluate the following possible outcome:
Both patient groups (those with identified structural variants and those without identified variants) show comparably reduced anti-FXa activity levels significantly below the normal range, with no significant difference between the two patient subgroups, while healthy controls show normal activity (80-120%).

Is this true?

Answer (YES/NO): NO